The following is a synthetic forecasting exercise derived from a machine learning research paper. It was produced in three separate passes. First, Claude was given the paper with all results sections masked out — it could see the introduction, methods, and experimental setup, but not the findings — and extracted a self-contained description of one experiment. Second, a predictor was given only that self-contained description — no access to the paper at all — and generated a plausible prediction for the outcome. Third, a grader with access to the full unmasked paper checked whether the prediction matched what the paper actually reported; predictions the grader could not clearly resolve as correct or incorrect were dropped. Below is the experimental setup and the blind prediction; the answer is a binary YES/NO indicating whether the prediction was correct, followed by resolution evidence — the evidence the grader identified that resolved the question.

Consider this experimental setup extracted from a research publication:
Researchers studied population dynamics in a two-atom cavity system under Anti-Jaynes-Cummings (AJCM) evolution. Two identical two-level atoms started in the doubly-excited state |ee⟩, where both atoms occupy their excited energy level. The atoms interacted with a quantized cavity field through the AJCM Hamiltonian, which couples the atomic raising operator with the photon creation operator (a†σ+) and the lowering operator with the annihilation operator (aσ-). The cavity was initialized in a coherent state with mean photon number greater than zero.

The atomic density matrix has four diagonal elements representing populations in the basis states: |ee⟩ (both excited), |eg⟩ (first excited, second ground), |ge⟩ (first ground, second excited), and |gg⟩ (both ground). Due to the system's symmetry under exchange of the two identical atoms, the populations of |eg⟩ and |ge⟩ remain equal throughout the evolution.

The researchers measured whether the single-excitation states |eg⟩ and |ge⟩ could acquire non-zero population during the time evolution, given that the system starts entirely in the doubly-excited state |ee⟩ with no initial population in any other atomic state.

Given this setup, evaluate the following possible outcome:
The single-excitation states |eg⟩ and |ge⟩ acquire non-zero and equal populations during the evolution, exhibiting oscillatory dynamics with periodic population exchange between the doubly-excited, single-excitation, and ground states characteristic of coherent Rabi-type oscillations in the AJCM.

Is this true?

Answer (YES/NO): YES